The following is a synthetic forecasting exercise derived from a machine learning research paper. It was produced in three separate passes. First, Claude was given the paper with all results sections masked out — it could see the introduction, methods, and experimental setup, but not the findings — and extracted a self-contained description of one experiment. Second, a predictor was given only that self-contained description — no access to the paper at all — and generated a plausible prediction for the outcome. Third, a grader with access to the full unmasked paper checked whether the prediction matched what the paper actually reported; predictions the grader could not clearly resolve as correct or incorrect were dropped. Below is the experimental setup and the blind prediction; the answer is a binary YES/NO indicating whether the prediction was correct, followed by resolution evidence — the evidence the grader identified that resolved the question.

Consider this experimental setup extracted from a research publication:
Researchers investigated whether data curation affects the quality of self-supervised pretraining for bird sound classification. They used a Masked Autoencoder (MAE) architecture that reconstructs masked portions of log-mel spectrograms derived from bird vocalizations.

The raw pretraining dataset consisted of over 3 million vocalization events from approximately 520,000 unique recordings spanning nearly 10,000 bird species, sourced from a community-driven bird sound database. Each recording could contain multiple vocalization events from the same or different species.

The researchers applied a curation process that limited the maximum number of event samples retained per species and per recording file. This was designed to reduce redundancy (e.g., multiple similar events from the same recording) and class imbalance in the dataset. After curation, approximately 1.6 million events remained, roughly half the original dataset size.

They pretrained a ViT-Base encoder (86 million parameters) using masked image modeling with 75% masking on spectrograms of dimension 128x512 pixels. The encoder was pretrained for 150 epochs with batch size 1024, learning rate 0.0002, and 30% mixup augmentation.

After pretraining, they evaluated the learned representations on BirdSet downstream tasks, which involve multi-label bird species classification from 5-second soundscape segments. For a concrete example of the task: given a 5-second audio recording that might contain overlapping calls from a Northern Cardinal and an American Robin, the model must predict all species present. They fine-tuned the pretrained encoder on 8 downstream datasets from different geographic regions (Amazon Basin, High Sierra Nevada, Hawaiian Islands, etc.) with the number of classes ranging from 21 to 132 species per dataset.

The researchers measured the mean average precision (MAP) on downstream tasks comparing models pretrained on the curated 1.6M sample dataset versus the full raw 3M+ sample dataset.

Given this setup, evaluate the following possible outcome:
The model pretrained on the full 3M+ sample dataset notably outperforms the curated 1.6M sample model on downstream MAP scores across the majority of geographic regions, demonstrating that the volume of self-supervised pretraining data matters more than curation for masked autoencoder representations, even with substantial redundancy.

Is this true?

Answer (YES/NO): NO